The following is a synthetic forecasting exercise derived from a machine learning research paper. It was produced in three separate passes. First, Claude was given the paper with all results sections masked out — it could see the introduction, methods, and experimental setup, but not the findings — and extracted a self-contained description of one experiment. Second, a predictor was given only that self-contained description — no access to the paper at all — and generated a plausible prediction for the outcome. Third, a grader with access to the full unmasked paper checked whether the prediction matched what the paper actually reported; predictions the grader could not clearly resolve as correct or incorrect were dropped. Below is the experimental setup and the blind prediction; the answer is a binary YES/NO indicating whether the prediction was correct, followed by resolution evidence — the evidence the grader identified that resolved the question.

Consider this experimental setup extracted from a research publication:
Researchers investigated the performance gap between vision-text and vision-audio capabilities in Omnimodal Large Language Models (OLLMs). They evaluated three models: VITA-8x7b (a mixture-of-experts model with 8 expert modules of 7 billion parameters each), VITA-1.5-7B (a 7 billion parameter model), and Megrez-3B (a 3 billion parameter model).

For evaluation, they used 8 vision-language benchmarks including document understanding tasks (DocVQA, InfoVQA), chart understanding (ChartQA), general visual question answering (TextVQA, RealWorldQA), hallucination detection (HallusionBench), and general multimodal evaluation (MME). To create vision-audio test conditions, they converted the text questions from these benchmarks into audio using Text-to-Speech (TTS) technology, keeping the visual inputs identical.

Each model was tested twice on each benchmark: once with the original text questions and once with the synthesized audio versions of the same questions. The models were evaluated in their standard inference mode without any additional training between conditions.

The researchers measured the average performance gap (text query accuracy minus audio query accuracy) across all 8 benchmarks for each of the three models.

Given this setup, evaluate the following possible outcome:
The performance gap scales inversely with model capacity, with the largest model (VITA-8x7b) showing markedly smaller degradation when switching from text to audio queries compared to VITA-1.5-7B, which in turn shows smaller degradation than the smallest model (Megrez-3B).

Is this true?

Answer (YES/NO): NO